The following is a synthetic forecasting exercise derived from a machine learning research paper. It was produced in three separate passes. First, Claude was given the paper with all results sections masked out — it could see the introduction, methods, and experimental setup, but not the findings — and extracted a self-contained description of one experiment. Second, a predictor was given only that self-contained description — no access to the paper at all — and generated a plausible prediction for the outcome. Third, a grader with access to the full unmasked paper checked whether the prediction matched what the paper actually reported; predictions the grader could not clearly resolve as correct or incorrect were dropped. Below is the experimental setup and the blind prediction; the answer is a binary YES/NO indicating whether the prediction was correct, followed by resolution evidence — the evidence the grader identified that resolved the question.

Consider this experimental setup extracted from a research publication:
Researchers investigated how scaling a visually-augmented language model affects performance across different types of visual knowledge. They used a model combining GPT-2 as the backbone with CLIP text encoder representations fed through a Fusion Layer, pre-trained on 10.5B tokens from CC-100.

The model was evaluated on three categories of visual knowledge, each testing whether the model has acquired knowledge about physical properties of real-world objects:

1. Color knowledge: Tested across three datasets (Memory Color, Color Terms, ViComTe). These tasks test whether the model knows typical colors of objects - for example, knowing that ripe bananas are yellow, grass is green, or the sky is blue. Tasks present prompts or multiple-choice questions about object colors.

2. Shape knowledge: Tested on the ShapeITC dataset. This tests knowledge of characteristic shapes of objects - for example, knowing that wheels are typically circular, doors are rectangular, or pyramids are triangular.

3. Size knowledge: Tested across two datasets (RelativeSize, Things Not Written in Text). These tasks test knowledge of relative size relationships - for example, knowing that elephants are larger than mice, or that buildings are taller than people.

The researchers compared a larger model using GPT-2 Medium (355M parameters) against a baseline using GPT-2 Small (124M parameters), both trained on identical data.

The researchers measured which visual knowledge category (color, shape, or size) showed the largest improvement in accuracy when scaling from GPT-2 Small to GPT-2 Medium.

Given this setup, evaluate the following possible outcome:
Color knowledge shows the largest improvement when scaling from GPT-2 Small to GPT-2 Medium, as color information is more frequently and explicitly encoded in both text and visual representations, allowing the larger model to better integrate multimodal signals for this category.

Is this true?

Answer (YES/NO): NO